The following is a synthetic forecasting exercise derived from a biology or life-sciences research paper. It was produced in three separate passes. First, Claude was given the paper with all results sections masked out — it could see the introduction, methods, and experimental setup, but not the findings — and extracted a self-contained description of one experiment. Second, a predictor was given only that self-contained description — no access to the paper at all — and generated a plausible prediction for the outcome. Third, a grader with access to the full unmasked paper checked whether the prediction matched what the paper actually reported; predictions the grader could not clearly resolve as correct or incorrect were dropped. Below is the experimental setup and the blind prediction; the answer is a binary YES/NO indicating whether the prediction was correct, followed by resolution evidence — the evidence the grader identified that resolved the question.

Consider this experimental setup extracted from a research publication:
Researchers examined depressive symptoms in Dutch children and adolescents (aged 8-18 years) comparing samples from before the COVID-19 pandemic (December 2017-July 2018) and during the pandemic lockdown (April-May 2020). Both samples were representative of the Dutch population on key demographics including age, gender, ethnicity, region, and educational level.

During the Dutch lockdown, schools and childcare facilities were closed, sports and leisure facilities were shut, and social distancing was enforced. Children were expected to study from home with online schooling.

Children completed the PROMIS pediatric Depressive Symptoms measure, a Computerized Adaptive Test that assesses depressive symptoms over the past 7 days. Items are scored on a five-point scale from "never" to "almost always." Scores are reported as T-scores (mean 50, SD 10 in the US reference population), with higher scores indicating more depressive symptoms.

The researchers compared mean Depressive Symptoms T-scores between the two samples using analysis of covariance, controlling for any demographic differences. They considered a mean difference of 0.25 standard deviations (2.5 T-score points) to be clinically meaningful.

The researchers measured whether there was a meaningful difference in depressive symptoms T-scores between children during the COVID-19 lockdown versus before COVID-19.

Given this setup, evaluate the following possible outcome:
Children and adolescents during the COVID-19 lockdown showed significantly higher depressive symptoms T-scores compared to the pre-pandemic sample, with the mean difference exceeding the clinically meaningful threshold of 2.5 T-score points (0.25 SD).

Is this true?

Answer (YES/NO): YES